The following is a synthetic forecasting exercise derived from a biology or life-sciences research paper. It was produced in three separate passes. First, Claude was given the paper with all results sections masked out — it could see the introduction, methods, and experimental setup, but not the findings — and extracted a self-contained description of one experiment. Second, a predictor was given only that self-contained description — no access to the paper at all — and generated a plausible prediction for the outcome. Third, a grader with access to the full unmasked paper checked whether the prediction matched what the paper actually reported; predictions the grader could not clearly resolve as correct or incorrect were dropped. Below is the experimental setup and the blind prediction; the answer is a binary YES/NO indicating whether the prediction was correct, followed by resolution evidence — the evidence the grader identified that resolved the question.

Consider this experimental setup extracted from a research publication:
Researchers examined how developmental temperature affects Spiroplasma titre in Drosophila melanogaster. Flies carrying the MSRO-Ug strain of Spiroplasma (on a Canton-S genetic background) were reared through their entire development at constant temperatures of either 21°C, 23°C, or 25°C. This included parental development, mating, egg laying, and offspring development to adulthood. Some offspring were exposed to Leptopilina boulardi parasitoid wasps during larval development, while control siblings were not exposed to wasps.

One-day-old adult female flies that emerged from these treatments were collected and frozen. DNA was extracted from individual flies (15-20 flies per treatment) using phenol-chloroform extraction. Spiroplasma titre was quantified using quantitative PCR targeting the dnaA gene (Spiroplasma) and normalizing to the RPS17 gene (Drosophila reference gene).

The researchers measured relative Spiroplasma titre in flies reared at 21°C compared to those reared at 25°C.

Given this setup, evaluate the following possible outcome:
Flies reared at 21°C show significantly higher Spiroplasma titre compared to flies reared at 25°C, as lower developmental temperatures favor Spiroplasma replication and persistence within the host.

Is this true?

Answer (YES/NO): NO